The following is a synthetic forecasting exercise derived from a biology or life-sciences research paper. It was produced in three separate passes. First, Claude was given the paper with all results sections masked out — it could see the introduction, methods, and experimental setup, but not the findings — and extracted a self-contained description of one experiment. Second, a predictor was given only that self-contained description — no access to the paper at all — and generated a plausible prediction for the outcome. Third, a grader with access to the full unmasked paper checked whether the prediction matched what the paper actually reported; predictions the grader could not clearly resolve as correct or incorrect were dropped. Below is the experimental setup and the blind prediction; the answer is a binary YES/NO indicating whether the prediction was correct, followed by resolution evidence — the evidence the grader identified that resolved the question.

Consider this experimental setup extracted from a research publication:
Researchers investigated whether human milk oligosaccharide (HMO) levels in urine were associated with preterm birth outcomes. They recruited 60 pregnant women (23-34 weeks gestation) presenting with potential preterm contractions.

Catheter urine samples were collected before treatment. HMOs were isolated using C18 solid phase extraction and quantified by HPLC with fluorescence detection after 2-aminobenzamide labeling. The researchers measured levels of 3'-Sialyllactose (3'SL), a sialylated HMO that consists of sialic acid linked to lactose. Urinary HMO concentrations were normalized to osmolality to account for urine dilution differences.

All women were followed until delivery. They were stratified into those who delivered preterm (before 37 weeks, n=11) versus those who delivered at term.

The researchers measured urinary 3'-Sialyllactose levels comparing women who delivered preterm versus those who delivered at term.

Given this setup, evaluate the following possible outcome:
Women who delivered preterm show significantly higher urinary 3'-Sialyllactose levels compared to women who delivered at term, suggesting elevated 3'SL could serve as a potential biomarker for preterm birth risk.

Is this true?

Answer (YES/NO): NO